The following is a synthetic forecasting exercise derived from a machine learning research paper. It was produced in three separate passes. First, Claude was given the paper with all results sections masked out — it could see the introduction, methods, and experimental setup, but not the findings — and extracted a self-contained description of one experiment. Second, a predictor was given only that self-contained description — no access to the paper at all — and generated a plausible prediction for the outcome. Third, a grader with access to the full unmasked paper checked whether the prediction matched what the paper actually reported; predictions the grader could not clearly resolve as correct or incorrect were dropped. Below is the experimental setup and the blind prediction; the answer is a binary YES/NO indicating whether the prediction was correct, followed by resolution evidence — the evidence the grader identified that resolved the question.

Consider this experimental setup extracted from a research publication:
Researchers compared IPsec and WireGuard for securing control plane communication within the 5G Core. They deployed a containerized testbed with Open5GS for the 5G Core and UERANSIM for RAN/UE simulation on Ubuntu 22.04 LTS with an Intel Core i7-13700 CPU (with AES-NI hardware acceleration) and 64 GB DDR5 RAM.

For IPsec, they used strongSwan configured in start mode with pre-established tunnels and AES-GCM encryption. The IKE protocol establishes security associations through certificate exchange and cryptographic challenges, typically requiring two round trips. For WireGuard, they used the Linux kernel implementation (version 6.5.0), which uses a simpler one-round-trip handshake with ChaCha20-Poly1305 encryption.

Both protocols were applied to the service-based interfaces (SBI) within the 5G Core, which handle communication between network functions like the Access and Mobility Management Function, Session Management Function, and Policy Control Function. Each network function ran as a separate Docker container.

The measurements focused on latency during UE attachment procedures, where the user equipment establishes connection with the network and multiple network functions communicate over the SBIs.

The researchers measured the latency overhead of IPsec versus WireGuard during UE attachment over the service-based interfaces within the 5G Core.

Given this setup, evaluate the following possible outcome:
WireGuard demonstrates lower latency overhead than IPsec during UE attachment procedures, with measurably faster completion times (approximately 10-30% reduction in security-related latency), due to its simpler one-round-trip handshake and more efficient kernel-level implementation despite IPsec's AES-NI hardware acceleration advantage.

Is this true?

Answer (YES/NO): NO